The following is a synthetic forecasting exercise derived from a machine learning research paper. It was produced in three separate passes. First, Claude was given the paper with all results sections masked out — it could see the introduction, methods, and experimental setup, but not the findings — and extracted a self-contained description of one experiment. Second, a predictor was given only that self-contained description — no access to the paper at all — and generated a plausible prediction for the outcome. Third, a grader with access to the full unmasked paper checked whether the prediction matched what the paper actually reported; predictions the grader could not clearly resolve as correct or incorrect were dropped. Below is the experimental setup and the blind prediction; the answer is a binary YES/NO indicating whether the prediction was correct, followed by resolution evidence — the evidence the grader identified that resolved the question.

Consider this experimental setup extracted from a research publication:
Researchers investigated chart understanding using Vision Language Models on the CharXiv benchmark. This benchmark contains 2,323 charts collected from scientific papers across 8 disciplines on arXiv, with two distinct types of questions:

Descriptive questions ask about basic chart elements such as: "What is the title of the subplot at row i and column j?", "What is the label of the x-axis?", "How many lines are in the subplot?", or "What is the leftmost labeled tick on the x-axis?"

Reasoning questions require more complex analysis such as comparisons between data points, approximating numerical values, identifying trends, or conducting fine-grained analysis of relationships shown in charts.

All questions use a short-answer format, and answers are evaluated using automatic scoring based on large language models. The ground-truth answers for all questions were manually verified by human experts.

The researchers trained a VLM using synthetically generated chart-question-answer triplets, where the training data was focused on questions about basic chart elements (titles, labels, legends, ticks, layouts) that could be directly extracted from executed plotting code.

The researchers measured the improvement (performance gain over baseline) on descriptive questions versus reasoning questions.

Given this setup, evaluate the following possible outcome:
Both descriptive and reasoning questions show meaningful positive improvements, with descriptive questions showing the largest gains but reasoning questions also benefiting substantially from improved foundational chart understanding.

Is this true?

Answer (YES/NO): YES